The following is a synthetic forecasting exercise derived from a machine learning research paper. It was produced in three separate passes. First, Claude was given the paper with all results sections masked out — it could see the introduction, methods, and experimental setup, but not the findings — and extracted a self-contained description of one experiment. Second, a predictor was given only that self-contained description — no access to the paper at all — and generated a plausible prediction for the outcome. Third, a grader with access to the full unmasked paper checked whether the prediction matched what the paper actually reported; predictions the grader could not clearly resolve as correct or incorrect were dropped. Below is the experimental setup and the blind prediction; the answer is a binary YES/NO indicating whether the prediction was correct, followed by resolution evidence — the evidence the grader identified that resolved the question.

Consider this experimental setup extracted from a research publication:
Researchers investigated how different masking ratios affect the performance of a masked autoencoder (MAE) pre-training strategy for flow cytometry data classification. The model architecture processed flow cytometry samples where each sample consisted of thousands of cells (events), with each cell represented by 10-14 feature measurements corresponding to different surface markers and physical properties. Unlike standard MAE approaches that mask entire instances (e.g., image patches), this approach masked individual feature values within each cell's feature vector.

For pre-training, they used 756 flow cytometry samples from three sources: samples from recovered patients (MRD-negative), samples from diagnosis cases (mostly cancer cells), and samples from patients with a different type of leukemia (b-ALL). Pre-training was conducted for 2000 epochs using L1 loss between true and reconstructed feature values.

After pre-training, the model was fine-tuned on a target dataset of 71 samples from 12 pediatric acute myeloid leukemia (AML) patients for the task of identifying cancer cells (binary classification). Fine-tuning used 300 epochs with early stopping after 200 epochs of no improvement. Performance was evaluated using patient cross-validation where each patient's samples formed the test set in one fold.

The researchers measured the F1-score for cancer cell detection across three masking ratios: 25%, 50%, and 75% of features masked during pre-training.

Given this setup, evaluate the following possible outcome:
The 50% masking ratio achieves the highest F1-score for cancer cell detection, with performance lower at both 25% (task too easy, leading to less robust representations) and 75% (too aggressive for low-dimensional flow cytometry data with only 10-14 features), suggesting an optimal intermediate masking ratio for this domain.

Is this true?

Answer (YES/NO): NO